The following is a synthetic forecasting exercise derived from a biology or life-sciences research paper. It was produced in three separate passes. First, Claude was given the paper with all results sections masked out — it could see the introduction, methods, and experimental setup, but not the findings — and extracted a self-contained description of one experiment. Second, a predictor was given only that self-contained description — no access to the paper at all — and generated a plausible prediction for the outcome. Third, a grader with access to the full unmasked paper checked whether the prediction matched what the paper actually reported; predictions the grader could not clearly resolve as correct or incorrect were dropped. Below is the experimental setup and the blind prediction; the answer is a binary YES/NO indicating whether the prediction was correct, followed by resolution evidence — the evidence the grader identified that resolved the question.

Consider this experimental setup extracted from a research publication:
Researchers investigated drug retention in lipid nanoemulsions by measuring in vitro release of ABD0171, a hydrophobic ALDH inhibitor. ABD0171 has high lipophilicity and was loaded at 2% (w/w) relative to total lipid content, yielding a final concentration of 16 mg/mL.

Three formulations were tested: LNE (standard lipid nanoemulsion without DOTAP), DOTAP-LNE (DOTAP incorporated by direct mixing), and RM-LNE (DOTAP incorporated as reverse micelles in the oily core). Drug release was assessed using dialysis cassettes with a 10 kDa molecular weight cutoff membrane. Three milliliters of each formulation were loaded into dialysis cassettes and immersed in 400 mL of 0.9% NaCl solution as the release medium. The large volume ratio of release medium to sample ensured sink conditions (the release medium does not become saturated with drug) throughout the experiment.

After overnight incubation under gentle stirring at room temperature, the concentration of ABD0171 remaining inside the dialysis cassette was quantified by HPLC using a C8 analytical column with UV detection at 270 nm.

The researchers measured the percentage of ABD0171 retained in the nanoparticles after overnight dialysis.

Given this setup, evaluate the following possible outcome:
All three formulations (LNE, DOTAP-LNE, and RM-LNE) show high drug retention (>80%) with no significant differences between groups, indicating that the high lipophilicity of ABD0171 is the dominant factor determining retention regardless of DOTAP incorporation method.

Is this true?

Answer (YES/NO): YES